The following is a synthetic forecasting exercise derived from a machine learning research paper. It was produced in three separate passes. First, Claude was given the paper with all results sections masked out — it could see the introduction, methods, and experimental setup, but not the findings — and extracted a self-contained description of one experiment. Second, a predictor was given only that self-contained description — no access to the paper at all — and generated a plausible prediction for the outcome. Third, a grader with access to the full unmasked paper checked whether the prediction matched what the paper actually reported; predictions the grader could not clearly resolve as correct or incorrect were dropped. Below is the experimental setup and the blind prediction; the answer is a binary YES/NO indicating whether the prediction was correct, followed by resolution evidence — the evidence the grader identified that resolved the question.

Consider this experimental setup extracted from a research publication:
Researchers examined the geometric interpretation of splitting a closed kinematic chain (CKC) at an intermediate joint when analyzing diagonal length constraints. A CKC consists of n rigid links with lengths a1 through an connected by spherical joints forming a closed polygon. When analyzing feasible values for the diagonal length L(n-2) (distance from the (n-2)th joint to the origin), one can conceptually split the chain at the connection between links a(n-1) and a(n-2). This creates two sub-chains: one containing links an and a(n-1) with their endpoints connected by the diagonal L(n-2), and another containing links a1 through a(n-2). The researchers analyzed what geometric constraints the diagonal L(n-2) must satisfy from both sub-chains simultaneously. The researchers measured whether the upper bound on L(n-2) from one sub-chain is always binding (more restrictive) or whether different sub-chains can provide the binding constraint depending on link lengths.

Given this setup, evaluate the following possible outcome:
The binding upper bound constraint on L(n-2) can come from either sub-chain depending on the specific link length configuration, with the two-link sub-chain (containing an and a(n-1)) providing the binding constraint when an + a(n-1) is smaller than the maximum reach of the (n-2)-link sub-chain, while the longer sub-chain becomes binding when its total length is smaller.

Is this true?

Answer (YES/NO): YES